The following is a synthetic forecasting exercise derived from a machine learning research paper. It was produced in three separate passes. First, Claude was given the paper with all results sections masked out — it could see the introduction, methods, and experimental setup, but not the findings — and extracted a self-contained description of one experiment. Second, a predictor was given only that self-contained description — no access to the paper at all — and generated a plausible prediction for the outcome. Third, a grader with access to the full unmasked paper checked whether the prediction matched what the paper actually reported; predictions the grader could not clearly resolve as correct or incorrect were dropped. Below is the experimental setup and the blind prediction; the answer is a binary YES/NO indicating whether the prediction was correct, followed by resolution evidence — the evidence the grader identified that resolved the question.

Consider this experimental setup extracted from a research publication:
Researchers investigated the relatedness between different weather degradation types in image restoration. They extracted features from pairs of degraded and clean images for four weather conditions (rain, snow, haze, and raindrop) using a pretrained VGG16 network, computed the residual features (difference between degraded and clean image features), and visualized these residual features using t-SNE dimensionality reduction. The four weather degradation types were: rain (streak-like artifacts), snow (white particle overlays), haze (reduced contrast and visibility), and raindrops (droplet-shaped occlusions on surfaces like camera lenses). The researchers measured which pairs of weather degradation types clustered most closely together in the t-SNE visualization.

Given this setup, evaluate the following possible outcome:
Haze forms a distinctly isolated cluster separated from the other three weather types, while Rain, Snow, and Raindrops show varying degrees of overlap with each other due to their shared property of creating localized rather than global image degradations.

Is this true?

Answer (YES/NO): NO